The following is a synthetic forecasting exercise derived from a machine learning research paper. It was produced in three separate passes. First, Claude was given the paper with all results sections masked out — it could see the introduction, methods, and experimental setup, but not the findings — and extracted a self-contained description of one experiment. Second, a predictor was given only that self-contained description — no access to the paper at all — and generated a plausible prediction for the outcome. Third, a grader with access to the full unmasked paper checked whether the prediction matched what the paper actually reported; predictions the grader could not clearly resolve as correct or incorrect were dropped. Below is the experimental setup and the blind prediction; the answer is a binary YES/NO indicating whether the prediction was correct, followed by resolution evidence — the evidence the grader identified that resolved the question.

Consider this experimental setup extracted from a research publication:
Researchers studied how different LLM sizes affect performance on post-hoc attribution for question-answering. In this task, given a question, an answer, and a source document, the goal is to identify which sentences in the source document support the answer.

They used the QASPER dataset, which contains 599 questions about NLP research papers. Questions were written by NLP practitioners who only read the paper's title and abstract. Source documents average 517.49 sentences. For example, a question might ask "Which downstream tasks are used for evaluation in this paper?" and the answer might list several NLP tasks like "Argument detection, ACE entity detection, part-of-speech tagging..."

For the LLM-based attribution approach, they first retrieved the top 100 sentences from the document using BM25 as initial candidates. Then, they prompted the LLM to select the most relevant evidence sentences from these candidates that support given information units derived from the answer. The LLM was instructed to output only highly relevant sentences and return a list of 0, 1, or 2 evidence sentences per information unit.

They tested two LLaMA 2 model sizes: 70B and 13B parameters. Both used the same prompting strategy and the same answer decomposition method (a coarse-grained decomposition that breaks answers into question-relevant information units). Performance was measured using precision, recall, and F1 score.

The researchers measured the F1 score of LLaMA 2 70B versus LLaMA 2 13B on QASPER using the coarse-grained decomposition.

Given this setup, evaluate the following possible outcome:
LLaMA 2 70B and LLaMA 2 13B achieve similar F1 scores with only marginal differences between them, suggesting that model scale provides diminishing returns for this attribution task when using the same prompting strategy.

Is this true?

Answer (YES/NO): YES